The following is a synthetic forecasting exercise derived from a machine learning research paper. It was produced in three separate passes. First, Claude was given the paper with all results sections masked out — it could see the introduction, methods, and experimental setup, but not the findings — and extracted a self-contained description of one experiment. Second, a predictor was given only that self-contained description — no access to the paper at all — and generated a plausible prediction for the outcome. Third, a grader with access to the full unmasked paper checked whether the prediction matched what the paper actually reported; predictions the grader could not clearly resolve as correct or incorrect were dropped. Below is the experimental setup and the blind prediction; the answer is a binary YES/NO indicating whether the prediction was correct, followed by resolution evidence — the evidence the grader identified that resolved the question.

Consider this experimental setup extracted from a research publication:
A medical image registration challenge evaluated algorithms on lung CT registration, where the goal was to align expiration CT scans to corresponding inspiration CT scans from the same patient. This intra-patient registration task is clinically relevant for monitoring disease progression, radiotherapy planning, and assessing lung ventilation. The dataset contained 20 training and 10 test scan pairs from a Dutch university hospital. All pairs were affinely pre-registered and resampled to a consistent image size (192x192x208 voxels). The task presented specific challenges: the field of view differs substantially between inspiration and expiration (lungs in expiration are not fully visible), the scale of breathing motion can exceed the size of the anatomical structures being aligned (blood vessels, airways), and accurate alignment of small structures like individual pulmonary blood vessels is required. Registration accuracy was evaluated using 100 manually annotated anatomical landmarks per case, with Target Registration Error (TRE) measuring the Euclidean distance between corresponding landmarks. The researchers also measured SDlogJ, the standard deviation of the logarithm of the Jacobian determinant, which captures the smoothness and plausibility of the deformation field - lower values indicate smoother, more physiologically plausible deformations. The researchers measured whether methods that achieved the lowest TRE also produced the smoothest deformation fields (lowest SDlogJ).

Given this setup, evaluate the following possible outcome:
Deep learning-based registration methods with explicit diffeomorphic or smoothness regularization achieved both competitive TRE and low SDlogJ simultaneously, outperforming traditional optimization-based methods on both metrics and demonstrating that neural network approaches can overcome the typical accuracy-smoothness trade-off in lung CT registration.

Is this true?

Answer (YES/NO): NO